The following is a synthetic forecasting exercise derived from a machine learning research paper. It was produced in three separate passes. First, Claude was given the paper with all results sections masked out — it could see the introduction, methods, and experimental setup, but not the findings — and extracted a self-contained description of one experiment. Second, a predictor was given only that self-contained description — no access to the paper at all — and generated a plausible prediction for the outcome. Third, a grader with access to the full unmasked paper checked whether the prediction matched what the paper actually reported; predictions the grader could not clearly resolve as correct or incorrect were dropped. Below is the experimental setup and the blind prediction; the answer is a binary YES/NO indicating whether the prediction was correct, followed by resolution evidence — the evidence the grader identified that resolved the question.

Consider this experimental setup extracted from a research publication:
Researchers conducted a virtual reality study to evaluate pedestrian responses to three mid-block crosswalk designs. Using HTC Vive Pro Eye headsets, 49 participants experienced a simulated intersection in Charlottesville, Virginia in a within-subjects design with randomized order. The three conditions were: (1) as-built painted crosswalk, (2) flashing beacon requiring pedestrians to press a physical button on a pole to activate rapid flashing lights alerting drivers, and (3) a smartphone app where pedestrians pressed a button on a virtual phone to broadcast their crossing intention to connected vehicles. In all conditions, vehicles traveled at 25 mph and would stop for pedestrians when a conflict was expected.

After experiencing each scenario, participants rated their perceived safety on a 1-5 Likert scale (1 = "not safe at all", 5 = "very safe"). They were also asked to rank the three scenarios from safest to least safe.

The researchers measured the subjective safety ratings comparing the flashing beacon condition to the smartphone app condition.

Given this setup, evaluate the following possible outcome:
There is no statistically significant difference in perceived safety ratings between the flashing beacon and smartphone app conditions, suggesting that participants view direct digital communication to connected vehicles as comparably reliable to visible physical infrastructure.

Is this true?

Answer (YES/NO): NO